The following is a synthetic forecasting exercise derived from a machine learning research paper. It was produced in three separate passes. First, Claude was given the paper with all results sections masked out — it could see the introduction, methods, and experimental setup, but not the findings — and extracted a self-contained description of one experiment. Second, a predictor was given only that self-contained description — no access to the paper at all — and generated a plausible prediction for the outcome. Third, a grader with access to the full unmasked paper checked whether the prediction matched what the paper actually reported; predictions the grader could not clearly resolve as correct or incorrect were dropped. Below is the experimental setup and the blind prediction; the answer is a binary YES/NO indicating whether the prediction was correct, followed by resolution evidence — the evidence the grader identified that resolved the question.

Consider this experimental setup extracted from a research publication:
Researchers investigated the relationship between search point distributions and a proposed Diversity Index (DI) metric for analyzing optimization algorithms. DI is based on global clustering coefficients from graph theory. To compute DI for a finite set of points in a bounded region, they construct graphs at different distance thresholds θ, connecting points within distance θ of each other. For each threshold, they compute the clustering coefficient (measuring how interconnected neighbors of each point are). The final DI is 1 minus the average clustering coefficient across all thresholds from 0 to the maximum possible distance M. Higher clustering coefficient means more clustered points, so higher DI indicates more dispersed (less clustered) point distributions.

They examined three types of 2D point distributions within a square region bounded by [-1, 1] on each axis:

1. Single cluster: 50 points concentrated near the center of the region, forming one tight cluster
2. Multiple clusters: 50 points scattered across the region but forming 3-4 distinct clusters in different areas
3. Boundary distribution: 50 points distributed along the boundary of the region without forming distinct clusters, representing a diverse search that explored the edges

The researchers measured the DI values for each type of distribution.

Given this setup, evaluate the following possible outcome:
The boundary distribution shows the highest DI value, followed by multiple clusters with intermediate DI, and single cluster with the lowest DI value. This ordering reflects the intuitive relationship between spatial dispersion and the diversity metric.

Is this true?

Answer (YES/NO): NO